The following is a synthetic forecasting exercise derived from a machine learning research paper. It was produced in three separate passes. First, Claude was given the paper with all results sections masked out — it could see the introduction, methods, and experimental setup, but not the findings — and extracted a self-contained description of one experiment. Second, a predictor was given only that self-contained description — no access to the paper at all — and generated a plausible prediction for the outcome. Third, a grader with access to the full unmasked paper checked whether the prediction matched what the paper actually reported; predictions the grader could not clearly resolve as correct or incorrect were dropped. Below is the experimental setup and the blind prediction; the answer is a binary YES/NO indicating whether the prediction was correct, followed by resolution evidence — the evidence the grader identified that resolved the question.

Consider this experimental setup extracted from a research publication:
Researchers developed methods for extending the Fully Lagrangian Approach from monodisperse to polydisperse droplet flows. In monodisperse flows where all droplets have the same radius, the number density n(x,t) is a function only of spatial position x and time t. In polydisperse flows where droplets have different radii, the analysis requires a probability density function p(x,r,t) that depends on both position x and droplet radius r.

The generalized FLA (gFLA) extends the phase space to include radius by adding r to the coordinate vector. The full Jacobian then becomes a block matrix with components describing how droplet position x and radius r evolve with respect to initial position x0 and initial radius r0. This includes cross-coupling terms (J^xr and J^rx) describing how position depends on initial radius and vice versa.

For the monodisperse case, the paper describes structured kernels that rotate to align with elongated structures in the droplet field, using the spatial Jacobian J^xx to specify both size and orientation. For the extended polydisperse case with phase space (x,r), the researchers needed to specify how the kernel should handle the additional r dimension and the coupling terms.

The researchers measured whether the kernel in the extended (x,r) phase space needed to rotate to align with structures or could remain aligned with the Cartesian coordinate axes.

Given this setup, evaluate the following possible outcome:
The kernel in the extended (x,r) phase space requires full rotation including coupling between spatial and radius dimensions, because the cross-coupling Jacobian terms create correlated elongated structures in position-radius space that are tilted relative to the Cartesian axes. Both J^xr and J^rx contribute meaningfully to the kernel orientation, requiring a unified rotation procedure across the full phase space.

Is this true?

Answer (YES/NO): NO